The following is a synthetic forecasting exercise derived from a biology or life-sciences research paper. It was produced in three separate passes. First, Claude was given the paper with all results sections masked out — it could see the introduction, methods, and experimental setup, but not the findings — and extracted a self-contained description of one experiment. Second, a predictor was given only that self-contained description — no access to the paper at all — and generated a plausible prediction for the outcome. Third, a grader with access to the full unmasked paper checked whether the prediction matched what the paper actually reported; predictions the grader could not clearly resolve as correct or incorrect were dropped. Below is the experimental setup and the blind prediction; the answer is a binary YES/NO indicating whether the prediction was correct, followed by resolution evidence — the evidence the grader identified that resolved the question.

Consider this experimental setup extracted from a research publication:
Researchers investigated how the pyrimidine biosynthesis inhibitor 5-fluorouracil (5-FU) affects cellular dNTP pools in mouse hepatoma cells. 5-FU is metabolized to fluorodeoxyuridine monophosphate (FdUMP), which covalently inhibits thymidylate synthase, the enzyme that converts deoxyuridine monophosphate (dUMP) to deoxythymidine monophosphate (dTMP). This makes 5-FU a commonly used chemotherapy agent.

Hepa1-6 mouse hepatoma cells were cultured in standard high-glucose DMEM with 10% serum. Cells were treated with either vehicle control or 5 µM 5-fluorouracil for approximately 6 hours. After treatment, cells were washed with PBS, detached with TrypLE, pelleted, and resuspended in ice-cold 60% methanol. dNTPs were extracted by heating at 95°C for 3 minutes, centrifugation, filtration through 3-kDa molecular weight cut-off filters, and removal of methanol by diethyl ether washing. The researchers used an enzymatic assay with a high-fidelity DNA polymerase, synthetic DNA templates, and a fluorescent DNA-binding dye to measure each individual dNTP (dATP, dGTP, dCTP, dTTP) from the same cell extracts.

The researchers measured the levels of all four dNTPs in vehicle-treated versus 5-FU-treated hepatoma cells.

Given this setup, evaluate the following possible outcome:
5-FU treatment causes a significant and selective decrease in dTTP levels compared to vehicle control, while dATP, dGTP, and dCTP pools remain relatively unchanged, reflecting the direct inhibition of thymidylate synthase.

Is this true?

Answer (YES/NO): NO